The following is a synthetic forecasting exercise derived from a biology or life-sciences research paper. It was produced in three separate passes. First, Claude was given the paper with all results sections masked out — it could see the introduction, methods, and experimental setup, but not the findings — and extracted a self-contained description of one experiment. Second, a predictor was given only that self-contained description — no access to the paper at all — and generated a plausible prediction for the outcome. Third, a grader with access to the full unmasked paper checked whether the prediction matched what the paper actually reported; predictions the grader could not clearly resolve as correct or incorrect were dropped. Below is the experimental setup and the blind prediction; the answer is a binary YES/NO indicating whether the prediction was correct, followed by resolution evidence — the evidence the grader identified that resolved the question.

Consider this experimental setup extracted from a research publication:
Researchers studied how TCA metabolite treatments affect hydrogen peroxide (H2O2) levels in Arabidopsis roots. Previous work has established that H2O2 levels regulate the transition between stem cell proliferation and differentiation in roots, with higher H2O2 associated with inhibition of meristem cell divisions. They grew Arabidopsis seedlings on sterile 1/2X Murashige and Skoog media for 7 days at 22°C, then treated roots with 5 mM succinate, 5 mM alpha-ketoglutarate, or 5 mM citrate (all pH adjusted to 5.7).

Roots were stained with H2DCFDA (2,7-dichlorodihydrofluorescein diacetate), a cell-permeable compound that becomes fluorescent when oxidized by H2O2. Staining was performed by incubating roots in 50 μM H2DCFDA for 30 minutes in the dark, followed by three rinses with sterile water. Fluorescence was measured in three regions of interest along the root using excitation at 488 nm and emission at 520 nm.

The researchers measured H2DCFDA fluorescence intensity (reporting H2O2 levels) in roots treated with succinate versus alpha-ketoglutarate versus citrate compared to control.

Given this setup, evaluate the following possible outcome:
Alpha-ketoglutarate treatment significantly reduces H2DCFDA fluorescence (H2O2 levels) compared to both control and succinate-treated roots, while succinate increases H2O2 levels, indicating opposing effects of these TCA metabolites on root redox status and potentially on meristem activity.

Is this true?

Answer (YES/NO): YES